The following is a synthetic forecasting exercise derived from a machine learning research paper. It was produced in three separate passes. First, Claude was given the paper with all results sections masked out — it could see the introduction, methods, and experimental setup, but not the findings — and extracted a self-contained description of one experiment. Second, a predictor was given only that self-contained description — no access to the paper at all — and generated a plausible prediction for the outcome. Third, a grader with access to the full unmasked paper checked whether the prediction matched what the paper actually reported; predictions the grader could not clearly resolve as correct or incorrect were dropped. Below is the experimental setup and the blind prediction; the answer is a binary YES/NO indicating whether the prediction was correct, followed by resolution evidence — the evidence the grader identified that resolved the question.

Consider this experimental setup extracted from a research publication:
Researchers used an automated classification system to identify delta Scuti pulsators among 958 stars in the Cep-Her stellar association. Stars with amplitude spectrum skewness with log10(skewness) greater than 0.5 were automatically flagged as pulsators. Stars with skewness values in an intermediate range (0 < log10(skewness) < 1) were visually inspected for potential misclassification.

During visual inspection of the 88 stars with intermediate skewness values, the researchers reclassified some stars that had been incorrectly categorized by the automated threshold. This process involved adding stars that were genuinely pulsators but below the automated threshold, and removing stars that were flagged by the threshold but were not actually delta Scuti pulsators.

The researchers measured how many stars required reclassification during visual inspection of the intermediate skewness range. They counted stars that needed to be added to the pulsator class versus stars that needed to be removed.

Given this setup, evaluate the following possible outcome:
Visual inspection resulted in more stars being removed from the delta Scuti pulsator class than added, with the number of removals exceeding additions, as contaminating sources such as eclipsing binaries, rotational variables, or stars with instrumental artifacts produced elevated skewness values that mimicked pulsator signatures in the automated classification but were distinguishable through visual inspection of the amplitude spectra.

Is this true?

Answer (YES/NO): NO